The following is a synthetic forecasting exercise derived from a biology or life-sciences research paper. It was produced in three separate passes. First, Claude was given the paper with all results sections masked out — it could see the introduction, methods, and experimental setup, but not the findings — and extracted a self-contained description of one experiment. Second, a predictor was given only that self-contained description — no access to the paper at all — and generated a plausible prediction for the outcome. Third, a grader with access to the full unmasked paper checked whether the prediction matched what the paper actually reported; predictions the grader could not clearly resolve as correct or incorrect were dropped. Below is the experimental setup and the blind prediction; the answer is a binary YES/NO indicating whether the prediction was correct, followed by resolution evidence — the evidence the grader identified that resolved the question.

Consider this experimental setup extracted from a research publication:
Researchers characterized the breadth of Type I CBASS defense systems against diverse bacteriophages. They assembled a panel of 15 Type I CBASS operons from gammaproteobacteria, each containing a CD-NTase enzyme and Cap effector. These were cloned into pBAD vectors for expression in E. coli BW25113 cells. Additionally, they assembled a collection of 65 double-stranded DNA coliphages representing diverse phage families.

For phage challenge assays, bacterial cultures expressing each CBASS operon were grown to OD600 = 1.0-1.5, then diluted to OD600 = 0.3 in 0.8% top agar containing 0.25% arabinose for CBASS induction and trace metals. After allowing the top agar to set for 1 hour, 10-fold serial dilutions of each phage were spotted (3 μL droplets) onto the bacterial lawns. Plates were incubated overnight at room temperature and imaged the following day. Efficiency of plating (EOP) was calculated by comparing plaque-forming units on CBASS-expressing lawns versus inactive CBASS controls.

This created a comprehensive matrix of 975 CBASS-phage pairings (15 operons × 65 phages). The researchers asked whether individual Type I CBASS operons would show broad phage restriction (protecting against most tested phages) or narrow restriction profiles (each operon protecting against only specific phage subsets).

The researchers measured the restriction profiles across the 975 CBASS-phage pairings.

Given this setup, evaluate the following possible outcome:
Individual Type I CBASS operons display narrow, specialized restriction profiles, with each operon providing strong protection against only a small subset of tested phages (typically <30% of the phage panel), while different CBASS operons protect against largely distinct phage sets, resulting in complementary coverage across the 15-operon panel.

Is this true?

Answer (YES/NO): NO